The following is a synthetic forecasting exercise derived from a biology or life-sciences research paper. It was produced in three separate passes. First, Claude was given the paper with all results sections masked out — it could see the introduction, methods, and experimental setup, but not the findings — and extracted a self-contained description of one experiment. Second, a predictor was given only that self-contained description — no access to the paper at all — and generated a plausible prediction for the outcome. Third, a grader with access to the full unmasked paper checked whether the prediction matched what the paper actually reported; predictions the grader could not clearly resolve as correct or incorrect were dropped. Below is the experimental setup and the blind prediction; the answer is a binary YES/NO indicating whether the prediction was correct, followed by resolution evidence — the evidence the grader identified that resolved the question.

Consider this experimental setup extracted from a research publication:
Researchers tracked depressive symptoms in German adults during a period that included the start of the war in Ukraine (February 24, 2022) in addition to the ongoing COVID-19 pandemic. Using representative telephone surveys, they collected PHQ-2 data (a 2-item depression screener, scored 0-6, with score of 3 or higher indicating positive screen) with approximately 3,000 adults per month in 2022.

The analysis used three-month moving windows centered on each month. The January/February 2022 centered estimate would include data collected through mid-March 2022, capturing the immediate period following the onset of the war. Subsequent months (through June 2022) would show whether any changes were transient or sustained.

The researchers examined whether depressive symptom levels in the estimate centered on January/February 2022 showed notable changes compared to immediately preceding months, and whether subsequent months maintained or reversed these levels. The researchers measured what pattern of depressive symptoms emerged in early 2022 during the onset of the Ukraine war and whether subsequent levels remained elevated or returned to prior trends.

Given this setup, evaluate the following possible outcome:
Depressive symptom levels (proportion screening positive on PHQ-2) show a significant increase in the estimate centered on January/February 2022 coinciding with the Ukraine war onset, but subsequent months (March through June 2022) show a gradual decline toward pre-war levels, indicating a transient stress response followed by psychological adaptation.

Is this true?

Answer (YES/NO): NO